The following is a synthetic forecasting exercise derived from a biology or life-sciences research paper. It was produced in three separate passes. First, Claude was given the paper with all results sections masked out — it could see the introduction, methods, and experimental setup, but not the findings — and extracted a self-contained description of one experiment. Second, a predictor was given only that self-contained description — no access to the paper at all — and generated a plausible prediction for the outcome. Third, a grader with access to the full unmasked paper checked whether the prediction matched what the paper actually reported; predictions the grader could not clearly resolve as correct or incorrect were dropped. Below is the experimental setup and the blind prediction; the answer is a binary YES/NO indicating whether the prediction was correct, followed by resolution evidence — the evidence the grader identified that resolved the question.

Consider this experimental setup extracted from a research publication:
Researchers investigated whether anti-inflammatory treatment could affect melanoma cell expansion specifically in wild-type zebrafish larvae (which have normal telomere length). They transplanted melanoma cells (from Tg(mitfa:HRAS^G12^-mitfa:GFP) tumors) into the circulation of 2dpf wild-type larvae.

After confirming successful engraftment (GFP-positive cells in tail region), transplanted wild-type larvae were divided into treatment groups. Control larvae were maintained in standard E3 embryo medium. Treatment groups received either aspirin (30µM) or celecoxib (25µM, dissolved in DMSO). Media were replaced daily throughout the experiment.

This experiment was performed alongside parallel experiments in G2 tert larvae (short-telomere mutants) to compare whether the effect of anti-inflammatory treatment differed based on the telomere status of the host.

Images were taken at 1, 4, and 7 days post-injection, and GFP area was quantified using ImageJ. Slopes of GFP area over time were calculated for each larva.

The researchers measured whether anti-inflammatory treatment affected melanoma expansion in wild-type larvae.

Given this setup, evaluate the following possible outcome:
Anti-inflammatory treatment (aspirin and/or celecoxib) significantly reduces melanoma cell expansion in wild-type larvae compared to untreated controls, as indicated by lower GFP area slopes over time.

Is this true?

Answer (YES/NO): NO